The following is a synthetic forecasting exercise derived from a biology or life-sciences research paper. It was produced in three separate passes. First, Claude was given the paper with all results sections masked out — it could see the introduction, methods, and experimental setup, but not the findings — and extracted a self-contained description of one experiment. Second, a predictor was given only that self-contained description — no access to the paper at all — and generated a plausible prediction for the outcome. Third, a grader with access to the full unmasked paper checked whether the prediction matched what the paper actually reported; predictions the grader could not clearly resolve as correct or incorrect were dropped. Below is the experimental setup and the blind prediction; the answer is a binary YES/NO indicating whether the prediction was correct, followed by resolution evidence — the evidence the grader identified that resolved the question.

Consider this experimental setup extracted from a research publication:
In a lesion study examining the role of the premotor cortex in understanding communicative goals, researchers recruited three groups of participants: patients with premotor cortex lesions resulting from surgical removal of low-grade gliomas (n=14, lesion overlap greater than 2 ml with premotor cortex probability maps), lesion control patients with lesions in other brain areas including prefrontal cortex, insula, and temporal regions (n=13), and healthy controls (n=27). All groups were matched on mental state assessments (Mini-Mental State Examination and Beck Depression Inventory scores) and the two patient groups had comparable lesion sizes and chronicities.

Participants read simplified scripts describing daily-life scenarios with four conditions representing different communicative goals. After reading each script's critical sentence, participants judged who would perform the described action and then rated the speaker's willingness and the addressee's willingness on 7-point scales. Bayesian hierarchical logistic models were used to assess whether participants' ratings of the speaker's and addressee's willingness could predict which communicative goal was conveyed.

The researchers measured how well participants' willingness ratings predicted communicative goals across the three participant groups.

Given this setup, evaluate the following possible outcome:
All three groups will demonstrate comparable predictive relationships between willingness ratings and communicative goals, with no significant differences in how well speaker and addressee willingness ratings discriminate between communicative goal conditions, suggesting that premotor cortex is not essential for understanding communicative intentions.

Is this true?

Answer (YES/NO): NO